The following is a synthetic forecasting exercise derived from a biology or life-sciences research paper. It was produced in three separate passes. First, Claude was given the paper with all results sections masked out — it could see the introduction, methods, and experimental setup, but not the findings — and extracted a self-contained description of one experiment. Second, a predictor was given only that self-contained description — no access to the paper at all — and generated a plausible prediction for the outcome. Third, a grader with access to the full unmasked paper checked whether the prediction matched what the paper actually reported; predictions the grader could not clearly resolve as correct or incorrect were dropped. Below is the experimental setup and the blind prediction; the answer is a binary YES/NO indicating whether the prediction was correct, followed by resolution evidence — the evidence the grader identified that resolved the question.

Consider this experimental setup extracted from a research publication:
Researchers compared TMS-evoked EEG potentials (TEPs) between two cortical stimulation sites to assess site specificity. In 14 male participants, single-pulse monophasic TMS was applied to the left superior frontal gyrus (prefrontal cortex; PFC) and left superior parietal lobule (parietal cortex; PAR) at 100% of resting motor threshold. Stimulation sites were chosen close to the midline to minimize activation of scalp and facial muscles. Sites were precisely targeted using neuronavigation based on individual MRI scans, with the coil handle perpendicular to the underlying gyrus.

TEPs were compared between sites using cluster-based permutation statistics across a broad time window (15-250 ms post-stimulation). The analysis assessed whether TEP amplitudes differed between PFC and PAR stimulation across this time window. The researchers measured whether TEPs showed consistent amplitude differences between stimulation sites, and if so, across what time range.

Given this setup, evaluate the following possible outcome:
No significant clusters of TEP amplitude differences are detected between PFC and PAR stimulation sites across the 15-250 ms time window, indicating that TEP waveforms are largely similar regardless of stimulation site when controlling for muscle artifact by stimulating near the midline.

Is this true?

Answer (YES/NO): NO